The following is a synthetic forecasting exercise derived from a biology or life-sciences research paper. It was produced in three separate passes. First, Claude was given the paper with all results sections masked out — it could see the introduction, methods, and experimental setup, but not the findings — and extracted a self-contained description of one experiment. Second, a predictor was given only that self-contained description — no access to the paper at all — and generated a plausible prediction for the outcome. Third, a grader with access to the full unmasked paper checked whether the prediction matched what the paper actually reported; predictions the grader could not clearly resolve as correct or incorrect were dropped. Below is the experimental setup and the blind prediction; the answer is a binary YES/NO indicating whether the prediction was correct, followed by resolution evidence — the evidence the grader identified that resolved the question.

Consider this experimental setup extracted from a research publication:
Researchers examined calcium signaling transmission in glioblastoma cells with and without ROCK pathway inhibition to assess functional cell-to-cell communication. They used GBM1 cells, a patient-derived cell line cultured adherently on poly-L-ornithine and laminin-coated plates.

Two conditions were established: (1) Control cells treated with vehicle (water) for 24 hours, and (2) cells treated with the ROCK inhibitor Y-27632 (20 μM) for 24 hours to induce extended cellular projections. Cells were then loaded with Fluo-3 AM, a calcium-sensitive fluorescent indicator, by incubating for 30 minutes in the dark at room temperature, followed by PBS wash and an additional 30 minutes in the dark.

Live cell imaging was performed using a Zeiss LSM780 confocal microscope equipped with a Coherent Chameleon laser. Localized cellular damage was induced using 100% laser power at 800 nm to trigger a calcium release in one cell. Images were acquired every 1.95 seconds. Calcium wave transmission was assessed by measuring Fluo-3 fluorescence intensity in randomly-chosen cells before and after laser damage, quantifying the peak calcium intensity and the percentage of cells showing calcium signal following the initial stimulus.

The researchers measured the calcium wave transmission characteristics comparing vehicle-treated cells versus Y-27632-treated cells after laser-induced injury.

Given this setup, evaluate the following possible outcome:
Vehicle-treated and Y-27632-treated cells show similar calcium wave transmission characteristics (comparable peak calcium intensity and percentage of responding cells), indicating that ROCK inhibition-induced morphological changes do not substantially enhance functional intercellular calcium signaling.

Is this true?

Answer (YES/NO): NO